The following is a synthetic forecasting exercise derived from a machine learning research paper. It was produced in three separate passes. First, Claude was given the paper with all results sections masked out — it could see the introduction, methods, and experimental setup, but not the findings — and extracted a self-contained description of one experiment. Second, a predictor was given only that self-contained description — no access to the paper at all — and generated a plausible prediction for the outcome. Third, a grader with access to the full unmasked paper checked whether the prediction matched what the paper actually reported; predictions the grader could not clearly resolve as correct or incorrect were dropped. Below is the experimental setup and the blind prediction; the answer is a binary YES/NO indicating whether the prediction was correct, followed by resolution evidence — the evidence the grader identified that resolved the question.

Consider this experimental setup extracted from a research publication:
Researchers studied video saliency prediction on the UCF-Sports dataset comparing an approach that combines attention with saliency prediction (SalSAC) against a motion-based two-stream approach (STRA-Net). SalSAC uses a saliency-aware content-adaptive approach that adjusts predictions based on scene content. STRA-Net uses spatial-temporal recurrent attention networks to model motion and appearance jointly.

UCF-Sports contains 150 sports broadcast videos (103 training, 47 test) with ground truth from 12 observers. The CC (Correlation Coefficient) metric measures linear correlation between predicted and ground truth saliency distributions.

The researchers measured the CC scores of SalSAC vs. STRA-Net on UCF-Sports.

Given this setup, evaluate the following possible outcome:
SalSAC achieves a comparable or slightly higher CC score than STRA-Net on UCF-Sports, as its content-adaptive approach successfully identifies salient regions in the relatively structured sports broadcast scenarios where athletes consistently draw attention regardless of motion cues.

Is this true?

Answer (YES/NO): YES